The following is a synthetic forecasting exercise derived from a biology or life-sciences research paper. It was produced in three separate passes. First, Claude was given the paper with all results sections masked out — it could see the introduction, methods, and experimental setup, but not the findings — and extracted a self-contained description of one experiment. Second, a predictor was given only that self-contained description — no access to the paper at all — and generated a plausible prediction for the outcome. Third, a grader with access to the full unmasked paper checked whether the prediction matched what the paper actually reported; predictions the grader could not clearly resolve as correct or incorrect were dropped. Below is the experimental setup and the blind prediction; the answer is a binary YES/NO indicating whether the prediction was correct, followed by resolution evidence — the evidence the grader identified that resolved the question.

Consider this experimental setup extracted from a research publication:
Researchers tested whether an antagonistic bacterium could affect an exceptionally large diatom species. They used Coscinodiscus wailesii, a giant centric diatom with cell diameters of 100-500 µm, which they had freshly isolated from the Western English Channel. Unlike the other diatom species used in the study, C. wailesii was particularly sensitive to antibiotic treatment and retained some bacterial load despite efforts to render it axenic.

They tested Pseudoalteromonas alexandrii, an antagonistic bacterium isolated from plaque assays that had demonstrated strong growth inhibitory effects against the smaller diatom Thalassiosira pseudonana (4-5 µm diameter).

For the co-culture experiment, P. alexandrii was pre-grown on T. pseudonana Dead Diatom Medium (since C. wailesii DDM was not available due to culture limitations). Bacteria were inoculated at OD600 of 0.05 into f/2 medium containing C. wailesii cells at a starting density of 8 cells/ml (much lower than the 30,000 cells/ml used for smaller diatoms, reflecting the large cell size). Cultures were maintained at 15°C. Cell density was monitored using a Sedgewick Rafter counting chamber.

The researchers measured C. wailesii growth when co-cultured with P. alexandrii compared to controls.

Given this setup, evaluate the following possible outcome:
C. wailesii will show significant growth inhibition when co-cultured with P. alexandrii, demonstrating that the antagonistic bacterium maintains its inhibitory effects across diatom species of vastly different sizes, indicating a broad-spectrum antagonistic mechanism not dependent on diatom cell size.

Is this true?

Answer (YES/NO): YES